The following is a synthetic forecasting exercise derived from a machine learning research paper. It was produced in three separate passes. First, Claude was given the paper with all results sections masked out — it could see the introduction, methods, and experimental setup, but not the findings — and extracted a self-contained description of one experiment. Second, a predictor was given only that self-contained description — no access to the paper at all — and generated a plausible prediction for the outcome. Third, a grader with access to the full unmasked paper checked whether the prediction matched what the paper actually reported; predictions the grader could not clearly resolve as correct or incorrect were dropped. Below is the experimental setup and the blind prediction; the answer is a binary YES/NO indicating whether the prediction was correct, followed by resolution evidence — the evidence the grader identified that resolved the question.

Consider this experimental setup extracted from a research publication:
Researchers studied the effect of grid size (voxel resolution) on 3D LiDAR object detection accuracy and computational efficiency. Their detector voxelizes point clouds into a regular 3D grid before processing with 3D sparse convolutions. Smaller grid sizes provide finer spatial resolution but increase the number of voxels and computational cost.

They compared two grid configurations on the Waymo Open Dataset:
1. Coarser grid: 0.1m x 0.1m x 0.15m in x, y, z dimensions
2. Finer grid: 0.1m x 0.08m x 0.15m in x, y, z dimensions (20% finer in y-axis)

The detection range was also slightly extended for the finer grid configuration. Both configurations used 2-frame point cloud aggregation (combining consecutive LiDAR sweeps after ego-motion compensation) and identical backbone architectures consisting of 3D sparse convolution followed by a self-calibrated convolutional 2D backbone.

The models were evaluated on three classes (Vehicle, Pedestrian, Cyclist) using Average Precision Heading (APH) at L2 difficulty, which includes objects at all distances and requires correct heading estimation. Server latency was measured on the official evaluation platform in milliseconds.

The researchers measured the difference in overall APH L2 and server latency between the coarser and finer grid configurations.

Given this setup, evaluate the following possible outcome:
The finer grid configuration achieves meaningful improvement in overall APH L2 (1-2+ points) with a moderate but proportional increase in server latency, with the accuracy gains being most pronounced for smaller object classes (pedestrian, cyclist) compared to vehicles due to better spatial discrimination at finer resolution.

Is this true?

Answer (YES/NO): NO